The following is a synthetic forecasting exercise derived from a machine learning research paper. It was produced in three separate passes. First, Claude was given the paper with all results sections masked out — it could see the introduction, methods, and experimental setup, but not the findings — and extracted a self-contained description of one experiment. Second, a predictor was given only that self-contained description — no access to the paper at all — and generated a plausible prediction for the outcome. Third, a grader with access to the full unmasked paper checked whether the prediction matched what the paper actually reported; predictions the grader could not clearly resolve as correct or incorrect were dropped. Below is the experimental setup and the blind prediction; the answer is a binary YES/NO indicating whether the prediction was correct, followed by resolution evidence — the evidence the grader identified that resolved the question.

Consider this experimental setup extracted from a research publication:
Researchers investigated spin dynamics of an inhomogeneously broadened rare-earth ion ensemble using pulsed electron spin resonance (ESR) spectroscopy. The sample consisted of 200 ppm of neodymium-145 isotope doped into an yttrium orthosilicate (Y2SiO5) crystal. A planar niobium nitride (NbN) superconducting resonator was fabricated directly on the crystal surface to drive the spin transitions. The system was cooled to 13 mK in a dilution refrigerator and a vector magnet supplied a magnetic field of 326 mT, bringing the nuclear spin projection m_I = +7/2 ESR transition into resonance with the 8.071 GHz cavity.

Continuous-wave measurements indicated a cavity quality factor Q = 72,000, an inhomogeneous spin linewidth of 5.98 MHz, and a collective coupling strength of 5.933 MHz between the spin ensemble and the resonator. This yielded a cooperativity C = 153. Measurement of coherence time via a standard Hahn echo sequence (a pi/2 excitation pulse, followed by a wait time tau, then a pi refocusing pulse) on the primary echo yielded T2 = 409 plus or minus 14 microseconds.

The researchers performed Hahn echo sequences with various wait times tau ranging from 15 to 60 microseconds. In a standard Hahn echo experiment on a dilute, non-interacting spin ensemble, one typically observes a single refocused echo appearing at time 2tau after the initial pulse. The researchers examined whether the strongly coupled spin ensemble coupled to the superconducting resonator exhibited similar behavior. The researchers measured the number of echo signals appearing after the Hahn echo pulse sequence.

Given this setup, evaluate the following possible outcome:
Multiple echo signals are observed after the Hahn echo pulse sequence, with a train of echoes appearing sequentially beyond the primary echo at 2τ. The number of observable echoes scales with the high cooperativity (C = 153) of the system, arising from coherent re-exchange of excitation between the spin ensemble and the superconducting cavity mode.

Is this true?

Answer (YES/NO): YES